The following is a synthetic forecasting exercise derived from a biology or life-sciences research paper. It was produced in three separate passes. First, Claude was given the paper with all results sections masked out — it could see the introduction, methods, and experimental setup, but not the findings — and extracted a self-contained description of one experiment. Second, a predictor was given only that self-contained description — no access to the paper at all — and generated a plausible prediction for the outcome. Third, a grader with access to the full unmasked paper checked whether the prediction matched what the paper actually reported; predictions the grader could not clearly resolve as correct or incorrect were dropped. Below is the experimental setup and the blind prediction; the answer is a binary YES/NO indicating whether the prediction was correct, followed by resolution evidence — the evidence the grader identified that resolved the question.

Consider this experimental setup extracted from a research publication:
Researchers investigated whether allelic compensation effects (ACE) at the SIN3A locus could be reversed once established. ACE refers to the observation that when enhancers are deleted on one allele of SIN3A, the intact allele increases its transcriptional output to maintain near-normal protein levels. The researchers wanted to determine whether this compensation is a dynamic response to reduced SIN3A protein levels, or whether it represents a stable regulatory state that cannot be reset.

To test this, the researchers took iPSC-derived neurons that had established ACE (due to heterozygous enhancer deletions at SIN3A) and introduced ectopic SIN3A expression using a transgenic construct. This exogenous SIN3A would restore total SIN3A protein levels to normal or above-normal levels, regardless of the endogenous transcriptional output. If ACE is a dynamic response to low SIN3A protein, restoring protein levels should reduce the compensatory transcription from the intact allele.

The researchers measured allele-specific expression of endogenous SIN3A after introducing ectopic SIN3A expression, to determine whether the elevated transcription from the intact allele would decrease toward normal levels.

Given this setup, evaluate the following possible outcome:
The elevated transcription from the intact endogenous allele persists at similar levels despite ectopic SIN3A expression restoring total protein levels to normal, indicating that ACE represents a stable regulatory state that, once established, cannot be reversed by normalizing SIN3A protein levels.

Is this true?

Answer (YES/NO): YES